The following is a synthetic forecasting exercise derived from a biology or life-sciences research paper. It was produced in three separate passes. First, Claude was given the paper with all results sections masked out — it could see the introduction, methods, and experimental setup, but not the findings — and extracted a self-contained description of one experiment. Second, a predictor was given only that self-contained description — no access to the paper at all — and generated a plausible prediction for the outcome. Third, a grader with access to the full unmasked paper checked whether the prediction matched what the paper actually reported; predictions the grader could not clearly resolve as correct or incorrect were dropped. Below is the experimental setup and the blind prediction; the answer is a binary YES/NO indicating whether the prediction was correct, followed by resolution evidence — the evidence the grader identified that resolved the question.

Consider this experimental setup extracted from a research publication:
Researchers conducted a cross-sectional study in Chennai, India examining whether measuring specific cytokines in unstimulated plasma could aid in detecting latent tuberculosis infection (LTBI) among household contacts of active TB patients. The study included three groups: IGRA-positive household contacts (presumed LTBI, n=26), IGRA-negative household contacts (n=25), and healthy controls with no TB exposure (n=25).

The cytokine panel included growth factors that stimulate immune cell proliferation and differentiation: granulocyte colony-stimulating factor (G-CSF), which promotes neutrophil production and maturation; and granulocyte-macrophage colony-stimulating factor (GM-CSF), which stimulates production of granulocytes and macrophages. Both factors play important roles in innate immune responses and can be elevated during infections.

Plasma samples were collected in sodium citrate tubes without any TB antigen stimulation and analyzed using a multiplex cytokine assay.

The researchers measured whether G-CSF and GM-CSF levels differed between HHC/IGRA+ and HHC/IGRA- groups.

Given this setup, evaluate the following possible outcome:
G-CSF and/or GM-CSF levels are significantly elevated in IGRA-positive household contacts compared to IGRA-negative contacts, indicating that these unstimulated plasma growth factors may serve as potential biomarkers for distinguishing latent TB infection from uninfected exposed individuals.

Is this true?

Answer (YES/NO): NO